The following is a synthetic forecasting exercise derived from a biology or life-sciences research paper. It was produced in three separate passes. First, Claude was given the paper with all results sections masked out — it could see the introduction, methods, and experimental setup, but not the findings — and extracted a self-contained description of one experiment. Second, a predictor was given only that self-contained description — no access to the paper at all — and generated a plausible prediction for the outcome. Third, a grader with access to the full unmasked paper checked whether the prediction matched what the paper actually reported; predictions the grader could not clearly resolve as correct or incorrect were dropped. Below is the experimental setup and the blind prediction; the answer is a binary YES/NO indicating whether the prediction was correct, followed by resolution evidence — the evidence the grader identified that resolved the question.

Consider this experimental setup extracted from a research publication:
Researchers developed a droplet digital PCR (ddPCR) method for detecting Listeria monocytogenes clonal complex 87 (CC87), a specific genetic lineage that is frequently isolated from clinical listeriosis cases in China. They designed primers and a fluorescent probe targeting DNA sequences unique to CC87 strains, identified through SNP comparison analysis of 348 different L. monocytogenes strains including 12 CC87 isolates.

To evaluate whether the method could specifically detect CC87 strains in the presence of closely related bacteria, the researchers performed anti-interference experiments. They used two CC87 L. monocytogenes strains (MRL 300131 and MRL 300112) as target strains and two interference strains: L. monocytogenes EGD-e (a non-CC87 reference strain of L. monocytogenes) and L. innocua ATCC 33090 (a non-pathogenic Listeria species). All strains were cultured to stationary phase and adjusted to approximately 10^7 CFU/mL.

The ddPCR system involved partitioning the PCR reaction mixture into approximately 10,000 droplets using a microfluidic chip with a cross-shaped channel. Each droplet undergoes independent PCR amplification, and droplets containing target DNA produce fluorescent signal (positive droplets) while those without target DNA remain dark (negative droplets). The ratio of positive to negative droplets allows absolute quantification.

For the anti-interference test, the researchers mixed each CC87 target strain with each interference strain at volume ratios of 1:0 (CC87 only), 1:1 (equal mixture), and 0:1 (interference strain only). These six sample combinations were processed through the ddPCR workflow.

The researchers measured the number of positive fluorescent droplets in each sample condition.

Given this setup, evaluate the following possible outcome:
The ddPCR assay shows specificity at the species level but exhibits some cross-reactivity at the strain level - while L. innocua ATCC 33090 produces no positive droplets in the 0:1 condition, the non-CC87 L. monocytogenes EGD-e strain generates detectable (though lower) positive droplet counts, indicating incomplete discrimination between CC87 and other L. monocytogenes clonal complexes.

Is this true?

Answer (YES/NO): NO